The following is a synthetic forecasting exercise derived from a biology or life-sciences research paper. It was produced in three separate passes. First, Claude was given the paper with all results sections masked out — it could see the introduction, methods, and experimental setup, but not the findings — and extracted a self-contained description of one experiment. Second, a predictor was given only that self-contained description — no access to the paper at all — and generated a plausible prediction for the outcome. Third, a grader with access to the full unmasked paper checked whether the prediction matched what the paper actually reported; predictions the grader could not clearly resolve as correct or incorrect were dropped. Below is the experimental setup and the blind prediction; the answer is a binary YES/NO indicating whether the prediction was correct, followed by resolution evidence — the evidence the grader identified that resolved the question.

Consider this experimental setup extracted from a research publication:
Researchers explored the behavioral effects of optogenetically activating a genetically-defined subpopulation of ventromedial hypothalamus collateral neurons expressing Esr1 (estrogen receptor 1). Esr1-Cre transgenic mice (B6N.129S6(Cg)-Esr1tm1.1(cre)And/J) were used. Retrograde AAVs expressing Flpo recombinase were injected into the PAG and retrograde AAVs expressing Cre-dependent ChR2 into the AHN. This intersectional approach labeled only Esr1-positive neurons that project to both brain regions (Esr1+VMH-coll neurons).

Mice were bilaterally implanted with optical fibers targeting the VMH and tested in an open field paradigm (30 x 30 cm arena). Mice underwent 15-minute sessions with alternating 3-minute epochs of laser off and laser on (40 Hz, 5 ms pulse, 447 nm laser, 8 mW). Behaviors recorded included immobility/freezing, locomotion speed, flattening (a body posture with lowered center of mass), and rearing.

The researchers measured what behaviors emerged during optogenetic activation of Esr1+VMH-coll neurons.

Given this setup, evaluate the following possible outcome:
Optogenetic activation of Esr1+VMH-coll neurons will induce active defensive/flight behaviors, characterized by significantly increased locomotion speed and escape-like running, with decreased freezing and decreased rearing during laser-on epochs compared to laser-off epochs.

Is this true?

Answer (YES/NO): NO